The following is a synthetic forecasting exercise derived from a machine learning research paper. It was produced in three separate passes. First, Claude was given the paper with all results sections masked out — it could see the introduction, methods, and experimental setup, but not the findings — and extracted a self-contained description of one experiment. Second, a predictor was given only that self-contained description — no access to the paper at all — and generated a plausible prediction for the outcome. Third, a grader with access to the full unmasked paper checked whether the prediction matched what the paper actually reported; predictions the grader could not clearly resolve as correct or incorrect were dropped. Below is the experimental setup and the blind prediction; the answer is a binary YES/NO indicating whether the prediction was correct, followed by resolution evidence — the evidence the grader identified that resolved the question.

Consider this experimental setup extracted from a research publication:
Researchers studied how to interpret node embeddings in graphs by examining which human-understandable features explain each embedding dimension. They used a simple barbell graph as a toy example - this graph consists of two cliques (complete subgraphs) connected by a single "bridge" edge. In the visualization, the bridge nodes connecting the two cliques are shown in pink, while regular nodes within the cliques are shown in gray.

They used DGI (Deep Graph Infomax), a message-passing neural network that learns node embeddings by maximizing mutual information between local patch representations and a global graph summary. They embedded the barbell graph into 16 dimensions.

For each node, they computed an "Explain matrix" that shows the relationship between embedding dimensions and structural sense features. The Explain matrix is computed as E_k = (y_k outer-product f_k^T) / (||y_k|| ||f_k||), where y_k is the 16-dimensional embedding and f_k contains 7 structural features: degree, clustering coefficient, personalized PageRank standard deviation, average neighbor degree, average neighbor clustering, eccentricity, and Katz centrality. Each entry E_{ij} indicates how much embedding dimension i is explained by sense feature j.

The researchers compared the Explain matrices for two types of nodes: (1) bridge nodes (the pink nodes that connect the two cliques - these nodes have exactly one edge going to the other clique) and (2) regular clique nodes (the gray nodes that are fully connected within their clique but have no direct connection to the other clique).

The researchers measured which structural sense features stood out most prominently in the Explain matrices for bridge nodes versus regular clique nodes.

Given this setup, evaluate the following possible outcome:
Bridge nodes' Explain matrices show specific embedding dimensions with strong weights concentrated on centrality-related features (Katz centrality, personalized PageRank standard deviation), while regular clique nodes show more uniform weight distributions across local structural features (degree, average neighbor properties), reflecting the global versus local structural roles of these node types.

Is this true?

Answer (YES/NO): NO